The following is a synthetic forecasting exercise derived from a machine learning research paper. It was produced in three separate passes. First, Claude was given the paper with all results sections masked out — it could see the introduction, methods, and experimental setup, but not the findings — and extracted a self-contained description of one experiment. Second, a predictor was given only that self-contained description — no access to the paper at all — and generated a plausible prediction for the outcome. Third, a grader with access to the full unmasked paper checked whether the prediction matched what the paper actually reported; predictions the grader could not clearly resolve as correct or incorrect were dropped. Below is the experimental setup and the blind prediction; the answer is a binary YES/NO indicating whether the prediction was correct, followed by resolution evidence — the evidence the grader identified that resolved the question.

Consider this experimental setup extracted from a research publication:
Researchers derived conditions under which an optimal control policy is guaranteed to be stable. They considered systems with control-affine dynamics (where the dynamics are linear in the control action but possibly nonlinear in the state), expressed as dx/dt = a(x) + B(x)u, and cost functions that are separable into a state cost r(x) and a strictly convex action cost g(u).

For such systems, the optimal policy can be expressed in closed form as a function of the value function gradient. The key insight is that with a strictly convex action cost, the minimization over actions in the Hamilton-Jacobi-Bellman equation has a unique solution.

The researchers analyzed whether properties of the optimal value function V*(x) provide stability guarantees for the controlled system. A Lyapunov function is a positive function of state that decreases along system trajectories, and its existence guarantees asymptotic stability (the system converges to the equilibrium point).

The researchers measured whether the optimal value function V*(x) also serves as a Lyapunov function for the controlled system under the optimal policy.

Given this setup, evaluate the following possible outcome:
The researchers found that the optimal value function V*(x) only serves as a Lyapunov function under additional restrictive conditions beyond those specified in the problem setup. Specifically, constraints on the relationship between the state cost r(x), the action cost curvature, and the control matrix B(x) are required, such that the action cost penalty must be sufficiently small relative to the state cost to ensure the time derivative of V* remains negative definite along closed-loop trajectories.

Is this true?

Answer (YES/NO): NO